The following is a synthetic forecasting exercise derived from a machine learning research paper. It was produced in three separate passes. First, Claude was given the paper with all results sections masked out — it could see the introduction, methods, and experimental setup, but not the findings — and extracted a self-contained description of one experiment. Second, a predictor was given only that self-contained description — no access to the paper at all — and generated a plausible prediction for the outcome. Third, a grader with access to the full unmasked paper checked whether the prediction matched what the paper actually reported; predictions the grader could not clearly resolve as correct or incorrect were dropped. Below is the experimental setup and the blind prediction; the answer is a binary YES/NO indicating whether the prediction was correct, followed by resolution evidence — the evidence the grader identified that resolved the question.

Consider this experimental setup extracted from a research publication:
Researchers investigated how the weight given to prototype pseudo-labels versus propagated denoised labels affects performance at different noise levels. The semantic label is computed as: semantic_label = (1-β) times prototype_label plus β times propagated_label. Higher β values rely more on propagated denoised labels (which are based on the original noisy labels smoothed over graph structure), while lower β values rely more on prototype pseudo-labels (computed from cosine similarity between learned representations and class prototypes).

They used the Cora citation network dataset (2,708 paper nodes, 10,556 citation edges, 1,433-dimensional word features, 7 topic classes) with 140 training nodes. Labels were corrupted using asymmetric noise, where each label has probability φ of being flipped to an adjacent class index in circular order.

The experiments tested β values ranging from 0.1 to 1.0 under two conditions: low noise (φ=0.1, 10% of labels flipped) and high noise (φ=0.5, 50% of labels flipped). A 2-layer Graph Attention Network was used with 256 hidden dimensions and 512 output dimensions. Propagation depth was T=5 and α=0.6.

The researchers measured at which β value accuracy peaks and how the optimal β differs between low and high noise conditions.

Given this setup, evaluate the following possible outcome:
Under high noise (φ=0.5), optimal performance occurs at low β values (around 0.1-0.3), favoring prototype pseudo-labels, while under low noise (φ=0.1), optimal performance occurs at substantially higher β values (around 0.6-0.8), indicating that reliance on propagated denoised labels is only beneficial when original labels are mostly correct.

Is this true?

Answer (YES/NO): NO